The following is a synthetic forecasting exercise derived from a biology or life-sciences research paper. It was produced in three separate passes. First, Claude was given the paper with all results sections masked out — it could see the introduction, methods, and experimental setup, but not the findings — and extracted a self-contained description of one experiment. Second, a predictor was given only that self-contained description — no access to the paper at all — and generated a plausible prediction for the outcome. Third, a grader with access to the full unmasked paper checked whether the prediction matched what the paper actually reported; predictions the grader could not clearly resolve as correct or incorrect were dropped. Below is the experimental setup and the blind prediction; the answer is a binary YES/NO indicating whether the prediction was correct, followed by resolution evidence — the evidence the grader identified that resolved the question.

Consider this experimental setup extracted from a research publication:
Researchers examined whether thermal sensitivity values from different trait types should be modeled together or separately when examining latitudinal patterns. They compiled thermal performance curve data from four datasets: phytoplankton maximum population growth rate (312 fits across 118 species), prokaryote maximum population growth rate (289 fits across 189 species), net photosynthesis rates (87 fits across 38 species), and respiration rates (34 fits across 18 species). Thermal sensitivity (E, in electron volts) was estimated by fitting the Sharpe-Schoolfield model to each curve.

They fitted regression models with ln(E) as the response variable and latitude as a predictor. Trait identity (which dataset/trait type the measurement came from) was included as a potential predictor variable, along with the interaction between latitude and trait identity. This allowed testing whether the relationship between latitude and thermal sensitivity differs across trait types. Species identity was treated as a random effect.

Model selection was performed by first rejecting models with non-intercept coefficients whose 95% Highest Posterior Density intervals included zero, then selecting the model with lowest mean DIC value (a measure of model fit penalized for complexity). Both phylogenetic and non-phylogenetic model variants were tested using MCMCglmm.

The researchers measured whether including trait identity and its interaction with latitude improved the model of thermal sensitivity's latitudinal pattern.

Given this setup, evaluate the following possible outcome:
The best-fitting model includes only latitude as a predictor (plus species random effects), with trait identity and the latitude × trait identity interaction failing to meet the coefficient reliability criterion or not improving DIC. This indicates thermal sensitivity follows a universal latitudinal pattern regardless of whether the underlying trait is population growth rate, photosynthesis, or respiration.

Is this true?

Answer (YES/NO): NO